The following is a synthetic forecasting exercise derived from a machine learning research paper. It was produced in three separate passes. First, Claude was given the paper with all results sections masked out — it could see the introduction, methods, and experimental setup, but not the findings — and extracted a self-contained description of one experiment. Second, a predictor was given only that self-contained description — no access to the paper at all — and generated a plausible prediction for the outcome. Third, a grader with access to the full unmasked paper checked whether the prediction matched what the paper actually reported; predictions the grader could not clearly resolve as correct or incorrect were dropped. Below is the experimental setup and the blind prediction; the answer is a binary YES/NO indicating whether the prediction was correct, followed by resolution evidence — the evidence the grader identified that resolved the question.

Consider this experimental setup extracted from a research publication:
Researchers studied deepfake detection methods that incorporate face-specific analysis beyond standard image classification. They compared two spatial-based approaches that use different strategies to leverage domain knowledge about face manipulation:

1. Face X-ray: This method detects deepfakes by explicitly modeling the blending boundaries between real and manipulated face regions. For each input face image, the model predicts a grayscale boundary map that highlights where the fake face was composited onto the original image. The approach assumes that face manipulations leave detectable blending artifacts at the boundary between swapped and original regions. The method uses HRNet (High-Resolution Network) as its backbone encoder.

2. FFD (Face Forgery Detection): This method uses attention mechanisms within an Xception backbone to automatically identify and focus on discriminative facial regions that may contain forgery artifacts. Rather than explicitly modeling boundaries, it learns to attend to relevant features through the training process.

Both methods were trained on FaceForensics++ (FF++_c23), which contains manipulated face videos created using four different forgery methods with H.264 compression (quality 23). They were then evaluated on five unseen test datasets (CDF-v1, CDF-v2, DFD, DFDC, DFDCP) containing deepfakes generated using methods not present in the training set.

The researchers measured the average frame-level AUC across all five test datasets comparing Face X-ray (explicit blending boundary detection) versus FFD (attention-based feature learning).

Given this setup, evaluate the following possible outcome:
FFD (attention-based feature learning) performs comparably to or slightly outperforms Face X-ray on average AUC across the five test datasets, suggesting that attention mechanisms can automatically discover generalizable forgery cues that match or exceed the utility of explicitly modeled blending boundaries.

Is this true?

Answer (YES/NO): NO